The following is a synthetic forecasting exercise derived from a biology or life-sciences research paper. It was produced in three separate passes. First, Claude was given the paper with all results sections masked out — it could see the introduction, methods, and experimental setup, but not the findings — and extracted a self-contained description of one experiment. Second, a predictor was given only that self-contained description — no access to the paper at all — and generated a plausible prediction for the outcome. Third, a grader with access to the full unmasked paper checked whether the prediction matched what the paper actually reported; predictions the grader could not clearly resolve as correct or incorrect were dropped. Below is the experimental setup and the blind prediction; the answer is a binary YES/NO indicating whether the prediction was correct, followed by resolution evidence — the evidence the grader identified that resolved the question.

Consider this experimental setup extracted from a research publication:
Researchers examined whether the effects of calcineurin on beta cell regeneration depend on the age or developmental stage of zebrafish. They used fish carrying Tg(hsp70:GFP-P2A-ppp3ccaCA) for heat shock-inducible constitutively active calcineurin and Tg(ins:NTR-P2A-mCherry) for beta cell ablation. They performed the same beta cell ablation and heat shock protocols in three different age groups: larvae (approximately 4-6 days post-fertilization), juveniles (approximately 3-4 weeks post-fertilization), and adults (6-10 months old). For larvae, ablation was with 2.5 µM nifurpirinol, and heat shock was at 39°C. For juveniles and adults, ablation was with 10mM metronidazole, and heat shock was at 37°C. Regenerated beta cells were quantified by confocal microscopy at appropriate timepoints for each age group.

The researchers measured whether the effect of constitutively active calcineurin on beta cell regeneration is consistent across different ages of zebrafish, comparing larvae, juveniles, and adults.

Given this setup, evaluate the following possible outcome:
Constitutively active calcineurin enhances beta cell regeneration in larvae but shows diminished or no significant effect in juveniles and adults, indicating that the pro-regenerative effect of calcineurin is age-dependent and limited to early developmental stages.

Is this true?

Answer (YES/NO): NO